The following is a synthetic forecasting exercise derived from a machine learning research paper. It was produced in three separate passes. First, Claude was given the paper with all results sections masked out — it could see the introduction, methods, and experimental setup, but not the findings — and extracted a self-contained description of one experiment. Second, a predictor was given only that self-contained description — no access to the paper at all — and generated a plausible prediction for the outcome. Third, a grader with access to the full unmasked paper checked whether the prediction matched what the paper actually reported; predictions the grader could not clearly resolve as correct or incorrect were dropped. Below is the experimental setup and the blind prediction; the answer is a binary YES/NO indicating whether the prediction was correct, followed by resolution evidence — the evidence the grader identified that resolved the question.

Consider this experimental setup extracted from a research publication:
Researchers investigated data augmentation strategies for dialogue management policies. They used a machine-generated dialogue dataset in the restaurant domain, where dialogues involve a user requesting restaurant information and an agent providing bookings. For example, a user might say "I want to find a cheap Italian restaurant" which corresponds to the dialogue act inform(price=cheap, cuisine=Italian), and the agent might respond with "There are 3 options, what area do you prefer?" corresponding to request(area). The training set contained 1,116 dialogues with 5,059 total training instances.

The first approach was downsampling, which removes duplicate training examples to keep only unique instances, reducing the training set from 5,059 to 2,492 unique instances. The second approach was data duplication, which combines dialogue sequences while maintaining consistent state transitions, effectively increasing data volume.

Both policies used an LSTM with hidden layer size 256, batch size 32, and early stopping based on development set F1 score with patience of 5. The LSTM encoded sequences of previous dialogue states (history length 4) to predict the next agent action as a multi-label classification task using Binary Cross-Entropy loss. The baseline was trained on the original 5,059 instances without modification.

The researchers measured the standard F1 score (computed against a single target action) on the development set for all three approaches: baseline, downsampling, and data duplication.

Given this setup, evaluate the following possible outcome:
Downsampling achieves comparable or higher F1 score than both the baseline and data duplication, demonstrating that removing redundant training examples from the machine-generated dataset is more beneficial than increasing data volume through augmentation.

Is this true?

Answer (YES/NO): NO